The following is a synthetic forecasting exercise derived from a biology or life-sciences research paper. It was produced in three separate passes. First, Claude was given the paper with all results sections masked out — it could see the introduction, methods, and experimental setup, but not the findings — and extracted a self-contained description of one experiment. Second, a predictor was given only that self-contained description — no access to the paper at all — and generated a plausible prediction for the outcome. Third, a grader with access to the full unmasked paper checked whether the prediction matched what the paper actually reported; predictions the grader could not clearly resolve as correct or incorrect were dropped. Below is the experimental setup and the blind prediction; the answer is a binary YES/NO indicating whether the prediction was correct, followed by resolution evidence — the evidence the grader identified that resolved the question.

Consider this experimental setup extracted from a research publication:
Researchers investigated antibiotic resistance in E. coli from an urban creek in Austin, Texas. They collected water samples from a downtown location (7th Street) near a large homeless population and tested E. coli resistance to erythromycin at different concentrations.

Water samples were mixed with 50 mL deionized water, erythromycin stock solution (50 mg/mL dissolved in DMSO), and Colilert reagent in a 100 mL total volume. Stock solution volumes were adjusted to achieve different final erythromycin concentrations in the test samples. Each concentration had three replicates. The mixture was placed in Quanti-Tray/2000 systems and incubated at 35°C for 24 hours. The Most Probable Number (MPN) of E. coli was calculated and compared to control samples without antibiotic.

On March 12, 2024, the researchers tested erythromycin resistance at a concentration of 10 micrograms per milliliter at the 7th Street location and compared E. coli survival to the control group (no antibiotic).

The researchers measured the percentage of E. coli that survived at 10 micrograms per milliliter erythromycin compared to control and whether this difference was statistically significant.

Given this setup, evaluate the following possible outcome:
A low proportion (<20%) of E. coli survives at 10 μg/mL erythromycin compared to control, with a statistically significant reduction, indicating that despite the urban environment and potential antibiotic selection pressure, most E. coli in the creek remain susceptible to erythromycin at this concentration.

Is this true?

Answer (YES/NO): NO